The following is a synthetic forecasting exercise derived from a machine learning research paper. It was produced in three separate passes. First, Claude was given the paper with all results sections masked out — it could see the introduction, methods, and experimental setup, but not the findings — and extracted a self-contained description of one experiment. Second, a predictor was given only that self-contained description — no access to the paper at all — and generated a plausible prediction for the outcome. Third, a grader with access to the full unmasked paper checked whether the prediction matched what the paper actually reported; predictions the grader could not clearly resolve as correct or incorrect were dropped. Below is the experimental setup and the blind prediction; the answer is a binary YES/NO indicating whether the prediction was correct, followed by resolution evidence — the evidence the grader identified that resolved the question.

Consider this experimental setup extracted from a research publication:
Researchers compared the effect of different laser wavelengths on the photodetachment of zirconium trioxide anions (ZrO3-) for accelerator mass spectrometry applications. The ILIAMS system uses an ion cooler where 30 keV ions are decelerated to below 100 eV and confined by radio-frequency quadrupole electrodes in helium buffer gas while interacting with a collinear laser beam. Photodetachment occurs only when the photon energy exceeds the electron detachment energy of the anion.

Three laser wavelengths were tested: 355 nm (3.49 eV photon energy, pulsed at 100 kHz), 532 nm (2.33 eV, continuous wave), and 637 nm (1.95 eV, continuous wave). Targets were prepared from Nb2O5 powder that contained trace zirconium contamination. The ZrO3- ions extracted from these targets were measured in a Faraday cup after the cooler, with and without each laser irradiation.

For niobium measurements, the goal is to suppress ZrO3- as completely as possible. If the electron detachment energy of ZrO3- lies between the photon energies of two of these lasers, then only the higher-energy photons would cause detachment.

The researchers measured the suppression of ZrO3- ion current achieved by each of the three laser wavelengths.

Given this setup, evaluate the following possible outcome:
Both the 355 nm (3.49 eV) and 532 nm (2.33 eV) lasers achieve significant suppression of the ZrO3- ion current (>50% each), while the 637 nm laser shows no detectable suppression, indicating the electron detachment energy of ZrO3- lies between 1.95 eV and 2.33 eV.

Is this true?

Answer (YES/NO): NO